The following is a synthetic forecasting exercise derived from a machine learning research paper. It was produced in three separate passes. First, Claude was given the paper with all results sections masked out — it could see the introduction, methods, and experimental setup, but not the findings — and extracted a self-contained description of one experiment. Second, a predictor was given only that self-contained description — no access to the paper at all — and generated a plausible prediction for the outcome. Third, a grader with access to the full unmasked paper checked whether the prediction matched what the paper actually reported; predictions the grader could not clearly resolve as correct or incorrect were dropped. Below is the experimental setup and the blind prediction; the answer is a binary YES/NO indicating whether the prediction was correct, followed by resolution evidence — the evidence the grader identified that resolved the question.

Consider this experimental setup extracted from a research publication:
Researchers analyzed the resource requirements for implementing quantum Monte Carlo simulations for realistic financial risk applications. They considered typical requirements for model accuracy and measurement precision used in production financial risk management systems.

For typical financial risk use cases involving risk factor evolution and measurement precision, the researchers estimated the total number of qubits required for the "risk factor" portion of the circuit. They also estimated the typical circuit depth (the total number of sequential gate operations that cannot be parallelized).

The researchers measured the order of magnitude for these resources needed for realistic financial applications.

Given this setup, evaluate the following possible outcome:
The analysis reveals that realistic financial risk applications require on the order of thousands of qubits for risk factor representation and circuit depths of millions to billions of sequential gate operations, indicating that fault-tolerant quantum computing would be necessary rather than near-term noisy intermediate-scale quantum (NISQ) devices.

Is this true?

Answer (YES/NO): YES